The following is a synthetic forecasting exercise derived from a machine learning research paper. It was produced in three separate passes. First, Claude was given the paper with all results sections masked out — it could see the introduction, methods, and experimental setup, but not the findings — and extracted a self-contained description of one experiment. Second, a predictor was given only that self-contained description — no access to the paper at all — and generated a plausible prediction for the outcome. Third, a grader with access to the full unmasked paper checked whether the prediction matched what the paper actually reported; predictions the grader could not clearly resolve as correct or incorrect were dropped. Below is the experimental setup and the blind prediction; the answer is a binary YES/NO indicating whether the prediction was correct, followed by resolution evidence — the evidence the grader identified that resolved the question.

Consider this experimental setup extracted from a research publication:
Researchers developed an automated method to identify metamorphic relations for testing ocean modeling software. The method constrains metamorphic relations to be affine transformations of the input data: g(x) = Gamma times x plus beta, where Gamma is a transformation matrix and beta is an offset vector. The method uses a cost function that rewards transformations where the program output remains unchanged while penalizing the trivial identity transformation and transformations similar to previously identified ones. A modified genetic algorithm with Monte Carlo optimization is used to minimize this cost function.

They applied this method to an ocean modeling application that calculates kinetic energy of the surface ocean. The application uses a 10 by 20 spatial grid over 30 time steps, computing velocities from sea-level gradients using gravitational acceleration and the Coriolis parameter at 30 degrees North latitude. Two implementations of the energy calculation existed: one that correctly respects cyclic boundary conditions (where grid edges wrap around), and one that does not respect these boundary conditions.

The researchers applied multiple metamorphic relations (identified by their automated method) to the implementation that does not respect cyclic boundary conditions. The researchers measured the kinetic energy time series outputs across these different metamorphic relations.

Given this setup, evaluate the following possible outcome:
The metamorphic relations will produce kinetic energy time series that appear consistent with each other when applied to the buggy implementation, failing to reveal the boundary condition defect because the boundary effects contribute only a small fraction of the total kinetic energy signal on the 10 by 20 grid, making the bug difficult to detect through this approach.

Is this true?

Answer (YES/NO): NO